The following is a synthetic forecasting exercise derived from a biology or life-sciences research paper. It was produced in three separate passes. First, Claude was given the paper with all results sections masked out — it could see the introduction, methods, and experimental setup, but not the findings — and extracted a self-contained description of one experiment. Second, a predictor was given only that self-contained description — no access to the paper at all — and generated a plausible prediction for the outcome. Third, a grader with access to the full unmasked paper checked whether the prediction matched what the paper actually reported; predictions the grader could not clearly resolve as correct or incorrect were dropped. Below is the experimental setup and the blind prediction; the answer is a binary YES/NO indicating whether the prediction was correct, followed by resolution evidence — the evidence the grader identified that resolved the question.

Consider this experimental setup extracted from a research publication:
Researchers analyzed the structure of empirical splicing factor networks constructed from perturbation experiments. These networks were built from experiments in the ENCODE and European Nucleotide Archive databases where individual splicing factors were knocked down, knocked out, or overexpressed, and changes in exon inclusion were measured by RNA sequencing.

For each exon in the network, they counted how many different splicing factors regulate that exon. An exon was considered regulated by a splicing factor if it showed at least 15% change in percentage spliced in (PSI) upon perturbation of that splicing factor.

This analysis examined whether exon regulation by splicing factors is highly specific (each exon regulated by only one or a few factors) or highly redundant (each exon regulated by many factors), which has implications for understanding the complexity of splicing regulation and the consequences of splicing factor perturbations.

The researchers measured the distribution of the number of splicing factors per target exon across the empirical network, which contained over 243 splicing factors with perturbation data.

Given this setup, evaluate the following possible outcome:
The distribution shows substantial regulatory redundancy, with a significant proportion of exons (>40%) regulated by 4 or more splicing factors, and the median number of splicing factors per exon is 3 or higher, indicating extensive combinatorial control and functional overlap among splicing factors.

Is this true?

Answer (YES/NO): NO